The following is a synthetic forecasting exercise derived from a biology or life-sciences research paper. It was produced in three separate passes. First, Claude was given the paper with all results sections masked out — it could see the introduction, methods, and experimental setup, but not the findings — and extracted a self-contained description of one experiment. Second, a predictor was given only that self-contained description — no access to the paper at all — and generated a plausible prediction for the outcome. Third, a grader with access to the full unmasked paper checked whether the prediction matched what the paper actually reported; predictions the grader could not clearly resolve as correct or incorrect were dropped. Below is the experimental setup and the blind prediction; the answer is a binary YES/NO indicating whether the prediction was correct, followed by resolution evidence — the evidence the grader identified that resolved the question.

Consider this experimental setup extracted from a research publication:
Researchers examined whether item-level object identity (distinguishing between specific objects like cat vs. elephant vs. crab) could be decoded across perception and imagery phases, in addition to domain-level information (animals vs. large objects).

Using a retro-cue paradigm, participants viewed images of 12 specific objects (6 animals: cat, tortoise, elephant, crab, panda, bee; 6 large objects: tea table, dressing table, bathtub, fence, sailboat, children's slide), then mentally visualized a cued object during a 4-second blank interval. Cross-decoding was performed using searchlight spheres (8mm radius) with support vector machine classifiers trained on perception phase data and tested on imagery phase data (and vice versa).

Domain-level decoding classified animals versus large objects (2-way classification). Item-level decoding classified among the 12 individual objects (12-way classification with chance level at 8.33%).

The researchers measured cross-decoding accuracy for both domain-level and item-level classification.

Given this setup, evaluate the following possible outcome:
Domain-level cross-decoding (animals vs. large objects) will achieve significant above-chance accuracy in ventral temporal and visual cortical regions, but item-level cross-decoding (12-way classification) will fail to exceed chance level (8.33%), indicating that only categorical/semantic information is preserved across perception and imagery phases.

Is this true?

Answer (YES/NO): NO